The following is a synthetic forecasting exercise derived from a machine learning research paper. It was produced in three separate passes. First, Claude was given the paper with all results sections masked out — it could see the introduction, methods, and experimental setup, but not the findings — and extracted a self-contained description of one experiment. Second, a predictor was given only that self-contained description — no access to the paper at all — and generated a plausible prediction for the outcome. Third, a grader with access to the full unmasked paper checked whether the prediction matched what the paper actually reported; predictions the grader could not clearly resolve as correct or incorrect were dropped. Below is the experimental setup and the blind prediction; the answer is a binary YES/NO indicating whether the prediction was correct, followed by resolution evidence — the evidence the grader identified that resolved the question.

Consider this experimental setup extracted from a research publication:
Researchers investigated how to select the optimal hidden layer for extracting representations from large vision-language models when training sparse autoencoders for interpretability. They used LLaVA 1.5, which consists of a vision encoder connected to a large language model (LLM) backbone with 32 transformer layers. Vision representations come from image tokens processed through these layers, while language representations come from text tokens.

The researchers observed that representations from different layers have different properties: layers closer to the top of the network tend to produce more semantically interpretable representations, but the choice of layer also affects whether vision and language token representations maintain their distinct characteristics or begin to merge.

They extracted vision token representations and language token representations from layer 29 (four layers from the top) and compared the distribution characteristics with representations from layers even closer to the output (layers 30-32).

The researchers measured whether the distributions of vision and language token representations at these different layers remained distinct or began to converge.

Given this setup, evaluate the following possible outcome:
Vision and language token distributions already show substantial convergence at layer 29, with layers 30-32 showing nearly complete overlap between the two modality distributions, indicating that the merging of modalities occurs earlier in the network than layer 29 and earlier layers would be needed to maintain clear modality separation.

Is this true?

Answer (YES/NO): NO